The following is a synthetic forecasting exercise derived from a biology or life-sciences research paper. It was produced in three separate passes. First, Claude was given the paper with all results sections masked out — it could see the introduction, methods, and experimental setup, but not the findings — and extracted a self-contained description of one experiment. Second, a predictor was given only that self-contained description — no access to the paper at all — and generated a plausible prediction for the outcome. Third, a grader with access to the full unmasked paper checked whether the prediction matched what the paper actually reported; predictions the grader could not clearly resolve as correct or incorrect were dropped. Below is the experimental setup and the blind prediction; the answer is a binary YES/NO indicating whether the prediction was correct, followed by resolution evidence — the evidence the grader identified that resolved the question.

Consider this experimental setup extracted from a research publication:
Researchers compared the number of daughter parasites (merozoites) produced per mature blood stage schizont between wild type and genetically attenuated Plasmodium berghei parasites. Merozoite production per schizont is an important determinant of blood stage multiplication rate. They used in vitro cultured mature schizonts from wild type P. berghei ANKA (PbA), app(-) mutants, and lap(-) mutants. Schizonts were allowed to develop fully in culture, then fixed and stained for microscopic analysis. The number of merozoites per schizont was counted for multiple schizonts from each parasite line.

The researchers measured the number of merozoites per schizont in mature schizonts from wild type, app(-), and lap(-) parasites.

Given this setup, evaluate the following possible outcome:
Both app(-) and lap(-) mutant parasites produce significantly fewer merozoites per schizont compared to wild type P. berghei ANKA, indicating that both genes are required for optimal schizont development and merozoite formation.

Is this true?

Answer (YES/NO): NO